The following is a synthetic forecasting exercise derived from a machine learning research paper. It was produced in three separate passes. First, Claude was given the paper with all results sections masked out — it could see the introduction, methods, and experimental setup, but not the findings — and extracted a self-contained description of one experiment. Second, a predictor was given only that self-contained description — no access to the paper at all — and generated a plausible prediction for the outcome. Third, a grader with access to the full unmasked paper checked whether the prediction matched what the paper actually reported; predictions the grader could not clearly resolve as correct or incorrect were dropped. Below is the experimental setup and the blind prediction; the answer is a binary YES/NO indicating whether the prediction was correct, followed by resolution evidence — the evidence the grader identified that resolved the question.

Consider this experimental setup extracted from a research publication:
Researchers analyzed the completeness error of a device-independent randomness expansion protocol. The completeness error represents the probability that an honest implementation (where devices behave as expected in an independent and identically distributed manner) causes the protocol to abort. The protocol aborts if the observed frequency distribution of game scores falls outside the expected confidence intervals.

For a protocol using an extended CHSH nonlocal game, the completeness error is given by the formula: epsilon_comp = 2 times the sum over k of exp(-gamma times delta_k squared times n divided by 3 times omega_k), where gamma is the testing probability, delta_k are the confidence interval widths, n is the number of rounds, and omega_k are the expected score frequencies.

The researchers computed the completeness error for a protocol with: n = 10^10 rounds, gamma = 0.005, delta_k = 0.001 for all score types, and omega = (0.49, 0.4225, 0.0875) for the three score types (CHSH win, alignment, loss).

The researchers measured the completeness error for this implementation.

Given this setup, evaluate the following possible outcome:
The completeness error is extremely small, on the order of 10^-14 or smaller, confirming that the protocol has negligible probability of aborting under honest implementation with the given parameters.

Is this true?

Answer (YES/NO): NO